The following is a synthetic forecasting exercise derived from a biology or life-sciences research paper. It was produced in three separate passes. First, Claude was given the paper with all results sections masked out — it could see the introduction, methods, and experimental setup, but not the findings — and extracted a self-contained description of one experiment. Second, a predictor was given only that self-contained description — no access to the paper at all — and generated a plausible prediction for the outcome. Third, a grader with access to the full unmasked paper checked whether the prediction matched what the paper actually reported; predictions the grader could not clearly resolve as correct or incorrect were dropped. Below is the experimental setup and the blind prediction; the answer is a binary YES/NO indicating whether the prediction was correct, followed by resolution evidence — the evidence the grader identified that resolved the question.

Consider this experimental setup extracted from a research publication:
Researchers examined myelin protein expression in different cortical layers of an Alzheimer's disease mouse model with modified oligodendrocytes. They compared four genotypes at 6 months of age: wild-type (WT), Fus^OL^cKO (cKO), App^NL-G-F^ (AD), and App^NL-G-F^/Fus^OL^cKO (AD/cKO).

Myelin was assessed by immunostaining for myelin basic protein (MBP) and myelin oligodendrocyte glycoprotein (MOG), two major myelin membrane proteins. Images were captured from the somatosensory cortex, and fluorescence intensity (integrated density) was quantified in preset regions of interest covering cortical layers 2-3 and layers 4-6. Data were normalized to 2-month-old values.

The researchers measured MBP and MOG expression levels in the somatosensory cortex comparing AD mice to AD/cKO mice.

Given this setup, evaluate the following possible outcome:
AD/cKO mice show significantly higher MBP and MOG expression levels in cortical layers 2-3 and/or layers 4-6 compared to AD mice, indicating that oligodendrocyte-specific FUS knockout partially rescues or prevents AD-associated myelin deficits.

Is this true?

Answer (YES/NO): YES